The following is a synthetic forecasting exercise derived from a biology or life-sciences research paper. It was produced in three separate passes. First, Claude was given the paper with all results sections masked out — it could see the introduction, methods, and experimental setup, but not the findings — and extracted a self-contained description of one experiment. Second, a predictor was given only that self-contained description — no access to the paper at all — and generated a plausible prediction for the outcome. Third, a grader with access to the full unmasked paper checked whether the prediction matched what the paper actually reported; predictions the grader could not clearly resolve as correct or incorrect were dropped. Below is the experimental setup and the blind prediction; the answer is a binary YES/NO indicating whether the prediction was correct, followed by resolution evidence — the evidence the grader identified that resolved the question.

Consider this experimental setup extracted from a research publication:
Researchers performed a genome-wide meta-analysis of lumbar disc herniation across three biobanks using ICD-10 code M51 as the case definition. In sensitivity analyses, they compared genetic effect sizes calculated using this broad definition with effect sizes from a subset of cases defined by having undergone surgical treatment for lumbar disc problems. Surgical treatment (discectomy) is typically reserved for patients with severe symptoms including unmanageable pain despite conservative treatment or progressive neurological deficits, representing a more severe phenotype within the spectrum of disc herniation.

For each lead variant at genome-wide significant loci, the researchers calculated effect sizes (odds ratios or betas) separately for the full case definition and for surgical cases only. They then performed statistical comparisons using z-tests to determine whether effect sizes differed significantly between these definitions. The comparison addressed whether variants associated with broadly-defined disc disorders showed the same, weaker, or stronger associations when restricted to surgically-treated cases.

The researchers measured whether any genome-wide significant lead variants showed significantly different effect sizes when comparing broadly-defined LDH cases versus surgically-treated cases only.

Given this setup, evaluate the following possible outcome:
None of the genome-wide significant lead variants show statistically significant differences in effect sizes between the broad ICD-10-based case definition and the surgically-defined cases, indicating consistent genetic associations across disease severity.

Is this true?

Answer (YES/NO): NO